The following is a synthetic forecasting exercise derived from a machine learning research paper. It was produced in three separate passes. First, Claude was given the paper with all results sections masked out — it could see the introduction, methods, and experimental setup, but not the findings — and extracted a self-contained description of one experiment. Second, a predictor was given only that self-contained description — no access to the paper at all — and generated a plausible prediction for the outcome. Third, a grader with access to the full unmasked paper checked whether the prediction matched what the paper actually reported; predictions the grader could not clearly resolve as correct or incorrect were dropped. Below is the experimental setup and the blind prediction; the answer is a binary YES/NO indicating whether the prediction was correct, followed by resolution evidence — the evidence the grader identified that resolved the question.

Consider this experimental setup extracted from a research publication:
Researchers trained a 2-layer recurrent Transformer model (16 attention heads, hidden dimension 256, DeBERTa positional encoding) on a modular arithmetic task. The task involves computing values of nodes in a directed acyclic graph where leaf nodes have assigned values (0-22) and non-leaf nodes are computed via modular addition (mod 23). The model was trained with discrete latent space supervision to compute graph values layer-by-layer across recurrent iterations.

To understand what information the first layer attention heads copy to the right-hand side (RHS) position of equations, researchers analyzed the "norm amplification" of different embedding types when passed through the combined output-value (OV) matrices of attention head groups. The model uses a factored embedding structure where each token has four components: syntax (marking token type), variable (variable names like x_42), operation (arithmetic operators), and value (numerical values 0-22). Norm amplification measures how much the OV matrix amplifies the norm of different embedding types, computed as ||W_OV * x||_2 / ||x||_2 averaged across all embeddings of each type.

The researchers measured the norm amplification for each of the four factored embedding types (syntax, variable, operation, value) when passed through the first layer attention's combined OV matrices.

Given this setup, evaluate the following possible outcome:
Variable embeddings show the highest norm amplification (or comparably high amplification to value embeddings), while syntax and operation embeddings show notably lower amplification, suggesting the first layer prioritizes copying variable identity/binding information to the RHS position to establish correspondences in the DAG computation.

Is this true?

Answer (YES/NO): YES